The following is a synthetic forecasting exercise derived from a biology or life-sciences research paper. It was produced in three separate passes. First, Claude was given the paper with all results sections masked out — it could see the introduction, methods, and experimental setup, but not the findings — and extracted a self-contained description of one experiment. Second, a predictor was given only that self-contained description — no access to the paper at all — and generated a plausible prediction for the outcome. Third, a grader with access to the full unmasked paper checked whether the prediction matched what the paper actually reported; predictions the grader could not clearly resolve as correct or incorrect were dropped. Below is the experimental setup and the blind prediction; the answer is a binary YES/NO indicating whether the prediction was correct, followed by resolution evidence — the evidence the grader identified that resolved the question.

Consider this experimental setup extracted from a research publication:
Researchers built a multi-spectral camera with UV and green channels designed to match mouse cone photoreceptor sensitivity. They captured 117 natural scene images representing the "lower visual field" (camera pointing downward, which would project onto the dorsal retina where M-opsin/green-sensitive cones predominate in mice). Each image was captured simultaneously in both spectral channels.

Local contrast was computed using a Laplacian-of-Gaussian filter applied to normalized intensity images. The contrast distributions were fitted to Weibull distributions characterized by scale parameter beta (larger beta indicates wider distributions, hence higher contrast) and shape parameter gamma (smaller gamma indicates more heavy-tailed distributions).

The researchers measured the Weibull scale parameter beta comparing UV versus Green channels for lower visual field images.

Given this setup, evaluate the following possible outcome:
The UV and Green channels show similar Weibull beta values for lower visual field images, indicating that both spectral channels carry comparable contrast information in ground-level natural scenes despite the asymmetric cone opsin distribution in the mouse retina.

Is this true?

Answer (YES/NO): NO